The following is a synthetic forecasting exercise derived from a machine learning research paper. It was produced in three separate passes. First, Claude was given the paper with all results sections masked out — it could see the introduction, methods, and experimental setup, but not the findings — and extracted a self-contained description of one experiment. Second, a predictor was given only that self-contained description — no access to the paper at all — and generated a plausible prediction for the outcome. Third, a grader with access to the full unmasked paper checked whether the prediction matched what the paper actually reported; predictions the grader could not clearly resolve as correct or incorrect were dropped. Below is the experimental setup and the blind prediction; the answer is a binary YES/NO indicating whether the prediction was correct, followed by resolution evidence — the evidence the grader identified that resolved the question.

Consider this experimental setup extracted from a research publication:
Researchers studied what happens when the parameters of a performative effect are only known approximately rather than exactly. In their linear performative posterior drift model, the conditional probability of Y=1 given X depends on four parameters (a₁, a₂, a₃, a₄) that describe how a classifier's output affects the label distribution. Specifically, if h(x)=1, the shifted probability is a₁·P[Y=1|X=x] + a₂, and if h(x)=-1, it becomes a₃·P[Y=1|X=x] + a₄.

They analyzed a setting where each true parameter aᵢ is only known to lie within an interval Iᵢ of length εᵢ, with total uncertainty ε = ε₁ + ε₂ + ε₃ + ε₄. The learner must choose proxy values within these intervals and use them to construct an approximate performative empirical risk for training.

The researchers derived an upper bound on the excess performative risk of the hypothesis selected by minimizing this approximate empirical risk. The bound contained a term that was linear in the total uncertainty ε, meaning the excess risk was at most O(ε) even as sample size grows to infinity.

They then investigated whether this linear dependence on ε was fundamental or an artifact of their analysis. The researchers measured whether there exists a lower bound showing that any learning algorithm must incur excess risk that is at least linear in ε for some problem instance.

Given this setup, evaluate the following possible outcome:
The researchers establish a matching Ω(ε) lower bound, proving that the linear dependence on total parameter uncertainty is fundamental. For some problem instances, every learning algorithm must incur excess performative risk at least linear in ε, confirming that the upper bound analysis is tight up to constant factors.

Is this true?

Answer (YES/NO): YES